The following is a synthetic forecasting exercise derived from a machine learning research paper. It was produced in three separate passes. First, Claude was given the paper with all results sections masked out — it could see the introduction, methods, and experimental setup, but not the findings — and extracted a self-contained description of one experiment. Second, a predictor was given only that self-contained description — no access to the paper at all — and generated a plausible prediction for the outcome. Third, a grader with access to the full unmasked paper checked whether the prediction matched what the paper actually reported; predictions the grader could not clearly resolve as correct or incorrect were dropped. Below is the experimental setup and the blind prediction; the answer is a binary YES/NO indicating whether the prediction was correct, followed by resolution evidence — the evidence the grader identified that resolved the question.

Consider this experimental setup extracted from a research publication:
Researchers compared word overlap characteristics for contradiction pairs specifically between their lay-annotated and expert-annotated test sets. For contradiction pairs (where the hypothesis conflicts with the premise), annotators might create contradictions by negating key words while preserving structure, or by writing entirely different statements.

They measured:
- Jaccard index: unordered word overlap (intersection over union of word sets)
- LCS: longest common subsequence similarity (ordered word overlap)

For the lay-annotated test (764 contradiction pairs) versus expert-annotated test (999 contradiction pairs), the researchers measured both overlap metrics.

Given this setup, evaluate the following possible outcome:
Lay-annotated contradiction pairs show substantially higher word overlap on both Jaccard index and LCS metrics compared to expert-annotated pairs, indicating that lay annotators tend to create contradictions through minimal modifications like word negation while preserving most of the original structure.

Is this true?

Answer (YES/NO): YES